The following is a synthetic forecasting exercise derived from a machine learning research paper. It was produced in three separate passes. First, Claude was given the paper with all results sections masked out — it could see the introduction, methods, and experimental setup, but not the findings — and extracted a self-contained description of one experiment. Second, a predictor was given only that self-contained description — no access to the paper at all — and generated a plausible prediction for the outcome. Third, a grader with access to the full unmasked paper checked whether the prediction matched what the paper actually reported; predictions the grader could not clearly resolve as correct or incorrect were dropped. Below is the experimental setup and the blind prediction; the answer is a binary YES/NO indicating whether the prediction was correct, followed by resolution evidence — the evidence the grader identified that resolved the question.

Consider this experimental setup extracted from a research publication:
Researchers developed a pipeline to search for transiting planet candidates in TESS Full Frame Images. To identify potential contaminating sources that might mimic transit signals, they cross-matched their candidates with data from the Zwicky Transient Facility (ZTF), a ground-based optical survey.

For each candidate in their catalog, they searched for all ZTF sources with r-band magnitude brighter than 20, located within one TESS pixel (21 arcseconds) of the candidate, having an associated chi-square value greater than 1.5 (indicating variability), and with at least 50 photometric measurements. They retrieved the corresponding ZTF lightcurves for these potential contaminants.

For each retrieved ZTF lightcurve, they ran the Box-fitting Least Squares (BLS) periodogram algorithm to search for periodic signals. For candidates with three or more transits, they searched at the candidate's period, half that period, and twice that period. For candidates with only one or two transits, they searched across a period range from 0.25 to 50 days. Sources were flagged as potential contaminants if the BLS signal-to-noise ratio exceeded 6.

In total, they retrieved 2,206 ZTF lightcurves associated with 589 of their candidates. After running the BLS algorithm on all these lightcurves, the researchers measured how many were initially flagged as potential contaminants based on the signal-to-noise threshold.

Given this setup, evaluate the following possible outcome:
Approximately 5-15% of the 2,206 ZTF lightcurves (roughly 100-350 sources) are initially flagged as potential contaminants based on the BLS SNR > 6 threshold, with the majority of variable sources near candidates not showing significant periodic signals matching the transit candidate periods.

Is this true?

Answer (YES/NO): NO